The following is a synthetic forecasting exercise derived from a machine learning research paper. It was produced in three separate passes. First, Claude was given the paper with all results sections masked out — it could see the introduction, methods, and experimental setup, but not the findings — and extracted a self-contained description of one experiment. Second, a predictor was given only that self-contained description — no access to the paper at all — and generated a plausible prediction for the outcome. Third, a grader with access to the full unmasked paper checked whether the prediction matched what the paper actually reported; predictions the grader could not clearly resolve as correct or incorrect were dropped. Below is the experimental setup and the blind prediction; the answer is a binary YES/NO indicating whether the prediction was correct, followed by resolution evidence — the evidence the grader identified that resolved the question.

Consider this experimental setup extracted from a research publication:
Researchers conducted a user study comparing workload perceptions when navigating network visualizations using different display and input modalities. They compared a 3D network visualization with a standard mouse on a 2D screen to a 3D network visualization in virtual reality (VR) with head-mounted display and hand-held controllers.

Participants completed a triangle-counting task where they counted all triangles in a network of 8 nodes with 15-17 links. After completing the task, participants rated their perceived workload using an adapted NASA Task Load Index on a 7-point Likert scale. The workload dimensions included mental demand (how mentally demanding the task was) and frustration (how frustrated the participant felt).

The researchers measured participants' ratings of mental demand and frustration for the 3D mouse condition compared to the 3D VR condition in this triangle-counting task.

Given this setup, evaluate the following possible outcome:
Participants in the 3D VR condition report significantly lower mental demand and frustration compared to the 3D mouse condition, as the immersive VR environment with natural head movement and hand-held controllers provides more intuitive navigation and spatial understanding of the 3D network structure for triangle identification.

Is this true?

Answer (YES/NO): NO